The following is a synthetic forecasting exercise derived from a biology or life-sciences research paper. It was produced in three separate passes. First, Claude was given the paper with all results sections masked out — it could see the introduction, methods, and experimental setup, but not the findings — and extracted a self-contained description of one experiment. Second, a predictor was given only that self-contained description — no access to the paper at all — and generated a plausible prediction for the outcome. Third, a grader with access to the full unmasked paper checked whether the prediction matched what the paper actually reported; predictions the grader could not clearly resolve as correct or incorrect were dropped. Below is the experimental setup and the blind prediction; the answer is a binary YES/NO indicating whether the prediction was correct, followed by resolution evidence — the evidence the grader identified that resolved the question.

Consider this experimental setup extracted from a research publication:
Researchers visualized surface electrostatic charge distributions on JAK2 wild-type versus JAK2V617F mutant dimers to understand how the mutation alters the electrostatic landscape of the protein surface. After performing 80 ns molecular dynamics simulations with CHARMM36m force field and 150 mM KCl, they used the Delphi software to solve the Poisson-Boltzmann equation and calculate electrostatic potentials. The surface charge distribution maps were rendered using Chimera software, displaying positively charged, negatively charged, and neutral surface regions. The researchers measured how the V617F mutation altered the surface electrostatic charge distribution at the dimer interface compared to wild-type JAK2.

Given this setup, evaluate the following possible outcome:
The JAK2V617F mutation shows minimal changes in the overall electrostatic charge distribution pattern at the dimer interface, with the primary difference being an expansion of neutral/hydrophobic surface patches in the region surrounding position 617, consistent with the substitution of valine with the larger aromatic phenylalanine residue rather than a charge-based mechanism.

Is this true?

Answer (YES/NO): NO